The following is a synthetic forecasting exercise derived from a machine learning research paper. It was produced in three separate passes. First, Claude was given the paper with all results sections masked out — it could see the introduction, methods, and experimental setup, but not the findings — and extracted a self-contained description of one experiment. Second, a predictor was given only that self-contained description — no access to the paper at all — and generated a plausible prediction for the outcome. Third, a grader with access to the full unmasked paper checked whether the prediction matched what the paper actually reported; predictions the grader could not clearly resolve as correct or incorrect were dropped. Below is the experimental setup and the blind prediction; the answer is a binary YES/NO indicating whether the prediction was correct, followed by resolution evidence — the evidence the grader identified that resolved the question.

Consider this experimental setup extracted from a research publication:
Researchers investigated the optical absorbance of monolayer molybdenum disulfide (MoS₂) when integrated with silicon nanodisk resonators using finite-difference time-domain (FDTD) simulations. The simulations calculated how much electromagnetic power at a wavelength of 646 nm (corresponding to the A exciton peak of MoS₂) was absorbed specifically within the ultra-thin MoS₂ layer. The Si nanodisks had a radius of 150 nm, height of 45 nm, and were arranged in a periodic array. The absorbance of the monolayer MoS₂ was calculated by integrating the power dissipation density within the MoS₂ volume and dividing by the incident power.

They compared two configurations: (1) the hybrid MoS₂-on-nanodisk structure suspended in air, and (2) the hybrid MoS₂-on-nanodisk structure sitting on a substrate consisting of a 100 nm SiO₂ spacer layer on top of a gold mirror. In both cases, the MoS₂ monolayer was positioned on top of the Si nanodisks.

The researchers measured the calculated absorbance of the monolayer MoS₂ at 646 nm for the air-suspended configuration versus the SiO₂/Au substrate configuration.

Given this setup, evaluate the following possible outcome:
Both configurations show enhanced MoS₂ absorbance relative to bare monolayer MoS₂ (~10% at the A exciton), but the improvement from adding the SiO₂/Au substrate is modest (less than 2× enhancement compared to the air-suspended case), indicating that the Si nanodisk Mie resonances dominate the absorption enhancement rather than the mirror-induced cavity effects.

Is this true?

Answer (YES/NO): NO